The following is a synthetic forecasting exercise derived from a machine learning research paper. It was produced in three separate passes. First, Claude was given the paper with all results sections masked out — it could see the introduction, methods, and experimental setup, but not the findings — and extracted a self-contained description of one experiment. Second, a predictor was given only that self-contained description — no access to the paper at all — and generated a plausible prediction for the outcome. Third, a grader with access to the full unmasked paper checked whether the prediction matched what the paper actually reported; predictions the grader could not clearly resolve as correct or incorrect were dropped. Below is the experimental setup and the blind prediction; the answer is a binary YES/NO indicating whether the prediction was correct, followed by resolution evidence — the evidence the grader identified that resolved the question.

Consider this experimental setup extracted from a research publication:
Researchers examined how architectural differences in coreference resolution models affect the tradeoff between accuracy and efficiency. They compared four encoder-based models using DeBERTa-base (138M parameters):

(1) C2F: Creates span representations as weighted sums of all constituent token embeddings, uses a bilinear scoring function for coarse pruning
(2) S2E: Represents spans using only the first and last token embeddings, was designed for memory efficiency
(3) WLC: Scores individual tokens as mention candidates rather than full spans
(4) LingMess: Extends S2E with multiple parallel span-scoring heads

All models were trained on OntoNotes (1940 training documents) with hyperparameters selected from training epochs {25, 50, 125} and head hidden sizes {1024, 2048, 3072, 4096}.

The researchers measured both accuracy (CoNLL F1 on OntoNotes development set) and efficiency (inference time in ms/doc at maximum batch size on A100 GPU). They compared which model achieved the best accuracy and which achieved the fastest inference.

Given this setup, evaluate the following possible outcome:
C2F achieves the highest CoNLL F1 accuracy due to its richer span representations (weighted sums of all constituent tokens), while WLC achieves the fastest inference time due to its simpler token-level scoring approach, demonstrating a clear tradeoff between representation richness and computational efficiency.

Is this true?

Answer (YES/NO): NO